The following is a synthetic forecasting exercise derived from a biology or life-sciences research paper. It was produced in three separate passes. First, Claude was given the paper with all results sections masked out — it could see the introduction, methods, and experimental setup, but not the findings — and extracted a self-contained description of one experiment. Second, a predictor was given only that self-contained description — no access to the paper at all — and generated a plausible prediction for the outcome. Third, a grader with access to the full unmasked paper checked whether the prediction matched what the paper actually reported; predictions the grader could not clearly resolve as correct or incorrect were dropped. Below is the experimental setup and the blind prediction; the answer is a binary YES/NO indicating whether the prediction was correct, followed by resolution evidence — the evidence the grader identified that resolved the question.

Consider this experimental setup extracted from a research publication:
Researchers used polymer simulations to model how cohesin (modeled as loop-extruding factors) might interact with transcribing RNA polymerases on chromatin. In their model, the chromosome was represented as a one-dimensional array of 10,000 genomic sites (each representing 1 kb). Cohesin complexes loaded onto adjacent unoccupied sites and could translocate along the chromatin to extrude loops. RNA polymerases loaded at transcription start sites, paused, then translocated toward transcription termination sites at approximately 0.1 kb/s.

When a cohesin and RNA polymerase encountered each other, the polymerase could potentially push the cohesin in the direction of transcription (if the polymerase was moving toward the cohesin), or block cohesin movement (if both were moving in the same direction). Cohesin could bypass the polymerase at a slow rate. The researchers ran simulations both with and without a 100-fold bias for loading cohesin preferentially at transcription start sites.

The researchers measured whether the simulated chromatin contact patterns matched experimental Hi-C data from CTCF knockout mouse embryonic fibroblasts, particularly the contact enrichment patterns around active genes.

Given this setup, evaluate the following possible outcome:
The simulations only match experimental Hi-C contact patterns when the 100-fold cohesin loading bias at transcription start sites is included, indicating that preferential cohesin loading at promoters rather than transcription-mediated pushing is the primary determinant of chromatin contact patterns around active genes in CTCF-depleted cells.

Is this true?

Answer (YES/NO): NO